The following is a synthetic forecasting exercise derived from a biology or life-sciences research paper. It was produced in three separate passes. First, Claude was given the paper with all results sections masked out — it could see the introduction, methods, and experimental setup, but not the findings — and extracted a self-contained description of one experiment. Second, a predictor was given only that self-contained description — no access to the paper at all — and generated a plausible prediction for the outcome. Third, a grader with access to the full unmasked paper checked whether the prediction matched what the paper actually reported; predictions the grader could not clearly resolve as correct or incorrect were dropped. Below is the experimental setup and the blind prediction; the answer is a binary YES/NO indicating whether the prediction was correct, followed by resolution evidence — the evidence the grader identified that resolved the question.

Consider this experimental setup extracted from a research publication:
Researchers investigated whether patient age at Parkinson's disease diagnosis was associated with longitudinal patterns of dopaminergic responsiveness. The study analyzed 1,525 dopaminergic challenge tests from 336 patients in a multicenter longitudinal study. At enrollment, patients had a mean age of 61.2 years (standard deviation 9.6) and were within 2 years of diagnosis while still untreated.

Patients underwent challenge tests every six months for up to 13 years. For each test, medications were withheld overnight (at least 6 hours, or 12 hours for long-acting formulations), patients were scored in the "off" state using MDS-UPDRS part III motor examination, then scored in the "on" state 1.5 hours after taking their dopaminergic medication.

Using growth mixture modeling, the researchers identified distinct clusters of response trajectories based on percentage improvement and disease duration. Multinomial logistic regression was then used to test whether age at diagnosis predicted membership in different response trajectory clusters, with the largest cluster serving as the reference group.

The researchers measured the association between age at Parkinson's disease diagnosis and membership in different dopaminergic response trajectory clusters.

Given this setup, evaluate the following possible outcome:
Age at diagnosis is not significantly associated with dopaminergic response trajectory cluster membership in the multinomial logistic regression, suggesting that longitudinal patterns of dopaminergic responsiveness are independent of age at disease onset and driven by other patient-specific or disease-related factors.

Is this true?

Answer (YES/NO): YES